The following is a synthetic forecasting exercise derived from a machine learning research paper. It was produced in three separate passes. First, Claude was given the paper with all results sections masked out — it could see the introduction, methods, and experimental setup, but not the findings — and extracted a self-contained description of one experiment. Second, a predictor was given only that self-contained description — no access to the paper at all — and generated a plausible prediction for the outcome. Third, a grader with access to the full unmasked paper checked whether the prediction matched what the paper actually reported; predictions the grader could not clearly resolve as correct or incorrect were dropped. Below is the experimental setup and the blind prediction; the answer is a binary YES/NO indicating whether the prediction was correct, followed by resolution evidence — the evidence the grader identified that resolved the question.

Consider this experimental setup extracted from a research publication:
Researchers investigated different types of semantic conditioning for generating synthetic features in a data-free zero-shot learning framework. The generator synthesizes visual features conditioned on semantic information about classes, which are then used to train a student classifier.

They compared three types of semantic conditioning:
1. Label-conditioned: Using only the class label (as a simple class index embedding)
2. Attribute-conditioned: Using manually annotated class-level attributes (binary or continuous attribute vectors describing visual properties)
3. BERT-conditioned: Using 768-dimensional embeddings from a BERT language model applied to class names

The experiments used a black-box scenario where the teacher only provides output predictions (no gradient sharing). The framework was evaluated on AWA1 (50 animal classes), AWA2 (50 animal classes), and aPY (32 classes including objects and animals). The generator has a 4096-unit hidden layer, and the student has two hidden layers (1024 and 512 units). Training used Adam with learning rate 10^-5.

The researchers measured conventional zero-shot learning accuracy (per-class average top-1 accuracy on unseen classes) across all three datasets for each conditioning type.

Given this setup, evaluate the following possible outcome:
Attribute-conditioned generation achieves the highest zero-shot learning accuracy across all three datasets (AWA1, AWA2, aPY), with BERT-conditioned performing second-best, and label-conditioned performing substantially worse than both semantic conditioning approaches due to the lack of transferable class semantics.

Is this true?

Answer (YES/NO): NO